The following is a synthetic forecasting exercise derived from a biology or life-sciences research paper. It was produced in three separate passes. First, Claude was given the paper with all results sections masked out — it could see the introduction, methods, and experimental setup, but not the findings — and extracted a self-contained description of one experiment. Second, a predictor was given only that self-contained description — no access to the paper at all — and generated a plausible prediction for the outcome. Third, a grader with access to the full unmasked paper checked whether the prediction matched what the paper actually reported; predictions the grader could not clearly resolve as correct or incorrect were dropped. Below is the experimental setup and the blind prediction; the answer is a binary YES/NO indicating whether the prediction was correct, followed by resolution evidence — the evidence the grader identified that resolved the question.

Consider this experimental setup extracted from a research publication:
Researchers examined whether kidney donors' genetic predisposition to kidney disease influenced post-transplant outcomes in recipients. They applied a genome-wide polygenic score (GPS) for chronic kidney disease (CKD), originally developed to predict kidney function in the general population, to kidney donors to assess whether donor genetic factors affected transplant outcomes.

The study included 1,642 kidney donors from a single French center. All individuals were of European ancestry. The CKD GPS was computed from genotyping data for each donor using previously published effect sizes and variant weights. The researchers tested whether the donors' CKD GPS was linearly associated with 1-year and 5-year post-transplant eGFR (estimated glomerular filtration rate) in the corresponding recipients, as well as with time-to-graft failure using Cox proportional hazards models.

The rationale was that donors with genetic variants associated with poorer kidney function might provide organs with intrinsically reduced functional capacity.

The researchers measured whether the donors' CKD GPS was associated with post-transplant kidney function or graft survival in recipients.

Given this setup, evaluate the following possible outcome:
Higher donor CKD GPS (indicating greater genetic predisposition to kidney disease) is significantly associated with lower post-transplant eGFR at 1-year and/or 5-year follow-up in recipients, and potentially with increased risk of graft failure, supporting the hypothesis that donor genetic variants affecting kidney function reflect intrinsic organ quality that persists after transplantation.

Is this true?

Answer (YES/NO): NO